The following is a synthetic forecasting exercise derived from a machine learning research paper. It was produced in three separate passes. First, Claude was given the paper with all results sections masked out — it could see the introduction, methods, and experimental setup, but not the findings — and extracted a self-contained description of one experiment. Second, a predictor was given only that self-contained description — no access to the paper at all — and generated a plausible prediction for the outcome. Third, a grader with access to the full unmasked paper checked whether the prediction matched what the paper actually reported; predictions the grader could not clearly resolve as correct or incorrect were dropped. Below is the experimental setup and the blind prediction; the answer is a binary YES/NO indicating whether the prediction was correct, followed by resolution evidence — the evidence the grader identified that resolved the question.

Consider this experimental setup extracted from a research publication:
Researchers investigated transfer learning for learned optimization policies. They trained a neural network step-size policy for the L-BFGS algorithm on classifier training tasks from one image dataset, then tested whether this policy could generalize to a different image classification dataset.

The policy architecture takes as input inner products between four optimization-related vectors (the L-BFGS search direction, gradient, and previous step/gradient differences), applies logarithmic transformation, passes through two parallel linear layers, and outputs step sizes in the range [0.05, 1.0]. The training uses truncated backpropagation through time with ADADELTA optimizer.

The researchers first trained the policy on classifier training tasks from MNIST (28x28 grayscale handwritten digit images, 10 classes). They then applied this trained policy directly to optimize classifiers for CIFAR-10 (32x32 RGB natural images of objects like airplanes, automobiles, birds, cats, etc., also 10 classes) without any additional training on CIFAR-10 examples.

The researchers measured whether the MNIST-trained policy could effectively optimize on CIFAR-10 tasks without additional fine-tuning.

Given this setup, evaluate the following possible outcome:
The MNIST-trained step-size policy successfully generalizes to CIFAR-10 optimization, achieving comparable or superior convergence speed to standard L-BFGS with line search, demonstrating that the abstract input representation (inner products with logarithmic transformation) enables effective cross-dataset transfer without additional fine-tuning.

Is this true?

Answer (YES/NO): NO